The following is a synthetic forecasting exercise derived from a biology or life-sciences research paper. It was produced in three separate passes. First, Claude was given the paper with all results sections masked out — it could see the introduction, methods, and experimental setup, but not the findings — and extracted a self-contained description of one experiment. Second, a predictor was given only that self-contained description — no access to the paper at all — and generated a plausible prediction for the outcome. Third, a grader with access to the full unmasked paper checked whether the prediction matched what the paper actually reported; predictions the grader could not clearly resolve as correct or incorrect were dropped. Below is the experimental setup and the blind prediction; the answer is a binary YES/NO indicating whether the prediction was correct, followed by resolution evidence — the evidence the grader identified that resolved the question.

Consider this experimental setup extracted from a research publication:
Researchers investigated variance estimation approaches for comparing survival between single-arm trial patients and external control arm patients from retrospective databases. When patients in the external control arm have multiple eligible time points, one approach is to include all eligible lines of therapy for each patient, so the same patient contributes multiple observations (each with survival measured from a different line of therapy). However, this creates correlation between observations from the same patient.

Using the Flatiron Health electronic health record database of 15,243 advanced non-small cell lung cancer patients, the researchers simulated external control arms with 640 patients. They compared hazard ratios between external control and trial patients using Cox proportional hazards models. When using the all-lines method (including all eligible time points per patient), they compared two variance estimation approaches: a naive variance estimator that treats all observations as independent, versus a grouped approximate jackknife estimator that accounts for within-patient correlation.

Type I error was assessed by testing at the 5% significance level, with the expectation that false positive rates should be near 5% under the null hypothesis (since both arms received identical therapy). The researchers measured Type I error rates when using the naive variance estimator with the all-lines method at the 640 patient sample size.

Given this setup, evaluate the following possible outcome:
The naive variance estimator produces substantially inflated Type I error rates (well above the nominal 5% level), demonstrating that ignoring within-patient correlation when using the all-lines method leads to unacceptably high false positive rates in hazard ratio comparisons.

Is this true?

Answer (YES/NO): YES